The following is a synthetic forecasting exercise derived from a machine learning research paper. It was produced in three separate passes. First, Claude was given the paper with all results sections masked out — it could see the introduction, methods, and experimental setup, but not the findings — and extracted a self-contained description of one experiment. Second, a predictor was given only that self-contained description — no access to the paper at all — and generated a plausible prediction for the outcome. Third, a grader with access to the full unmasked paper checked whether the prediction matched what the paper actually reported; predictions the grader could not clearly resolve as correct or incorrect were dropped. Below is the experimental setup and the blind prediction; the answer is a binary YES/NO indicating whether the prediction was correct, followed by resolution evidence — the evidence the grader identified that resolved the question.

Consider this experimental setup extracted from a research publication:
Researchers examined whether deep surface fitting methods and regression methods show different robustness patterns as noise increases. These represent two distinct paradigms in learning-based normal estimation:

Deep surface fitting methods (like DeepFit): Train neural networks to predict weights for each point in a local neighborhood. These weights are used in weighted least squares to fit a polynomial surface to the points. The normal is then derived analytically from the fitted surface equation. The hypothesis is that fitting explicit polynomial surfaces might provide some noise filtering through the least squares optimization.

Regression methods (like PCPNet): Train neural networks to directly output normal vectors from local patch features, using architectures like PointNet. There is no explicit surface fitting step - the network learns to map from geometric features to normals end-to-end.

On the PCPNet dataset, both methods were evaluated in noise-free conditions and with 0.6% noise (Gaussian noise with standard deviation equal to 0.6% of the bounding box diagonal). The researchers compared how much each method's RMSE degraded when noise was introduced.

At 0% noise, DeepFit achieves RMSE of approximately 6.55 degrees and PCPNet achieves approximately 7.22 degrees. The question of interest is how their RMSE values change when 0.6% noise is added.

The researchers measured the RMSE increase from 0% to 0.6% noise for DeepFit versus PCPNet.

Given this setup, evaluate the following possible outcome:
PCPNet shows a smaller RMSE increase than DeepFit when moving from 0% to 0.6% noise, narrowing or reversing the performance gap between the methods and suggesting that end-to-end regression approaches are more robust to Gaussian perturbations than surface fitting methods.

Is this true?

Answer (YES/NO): NO